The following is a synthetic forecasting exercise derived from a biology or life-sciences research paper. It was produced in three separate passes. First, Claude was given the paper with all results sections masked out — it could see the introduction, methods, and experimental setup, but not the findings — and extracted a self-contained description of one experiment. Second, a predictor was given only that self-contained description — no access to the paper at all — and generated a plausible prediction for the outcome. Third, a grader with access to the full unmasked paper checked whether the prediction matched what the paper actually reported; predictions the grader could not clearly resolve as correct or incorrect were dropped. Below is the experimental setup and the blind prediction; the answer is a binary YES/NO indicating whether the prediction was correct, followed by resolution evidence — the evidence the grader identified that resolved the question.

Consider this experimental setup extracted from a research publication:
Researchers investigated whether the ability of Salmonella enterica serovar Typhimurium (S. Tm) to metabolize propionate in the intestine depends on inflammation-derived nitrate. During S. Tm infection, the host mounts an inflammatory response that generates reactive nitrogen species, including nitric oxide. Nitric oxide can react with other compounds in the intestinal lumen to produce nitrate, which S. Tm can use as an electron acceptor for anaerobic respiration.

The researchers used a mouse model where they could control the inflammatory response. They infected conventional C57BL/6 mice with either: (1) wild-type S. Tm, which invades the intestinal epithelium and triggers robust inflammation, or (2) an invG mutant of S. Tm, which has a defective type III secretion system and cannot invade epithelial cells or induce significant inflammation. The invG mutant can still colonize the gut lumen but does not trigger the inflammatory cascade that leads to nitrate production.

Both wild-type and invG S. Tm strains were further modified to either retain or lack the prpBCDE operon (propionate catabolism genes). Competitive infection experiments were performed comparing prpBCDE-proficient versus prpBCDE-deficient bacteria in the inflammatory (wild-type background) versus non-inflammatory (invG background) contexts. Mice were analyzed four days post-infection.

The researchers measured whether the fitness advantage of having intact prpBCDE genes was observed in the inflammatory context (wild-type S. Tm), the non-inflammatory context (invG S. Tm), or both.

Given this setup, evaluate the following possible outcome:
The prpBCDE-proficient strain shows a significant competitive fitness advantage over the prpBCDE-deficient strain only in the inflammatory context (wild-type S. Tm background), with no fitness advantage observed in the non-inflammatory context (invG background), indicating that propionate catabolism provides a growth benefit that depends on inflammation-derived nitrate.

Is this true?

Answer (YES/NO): YES